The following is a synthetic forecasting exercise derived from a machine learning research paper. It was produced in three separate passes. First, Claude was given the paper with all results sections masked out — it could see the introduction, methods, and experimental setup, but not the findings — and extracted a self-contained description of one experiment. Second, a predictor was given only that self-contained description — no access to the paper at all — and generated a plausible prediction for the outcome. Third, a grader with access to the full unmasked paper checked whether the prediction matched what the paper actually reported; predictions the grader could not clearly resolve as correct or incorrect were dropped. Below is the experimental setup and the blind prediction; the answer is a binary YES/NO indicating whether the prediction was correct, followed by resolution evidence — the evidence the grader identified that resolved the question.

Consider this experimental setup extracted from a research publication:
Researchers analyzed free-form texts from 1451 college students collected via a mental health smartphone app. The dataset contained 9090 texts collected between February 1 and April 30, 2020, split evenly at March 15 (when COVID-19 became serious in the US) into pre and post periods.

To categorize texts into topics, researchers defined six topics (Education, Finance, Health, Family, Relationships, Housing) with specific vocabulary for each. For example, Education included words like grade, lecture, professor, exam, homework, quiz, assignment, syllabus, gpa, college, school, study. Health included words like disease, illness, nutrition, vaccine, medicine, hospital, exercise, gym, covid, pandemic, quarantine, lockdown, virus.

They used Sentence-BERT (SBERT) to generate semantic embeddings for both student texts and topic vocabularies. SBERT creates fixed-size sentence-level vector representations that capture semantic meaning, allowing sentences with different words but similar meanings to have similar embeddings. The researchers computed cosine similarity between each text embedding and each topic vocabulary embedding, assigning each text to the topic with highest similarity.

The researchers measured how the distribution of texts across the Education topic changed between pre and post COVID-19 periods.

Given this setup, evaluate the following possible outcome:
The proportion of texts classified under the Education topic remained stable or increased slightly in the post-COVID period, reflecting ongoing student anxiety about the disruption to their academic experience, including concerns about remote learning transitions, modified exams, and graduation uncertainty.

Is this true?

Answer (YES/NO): NO